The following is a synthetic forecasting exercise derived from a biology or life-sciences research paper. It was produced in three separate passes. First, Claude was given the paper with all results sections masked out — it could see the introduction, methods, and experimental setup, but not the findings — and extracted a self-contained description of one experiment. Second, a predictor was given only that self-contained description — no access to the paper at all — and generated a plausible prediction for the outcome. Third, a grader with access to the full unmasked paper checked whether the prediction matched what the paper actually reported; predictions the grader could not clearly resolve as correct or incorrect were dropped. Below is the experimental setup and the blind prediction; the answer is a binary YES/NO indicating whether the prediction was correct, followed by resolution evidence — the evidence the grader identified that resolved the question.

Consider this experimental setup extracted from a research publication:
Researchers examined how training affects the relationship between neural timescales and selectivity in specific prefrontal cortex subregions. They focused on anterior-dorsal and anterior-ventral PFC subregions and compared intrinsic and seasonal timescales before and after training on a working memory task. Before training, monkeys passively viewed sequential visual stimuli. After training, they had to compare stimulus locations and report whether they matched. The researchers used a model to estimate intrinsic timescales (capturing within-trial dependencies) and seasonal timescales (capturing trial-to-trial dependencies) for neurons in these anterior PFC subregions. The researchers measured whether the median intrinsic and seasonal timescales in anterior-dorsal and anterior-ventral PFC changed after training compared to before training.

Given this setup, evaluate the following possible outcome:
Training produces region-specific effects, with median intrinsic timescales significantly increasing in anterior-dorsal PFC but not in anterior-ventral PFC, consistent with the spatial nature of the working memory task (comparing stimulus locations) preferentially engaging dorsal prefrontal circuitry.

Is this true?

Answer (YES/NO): NO